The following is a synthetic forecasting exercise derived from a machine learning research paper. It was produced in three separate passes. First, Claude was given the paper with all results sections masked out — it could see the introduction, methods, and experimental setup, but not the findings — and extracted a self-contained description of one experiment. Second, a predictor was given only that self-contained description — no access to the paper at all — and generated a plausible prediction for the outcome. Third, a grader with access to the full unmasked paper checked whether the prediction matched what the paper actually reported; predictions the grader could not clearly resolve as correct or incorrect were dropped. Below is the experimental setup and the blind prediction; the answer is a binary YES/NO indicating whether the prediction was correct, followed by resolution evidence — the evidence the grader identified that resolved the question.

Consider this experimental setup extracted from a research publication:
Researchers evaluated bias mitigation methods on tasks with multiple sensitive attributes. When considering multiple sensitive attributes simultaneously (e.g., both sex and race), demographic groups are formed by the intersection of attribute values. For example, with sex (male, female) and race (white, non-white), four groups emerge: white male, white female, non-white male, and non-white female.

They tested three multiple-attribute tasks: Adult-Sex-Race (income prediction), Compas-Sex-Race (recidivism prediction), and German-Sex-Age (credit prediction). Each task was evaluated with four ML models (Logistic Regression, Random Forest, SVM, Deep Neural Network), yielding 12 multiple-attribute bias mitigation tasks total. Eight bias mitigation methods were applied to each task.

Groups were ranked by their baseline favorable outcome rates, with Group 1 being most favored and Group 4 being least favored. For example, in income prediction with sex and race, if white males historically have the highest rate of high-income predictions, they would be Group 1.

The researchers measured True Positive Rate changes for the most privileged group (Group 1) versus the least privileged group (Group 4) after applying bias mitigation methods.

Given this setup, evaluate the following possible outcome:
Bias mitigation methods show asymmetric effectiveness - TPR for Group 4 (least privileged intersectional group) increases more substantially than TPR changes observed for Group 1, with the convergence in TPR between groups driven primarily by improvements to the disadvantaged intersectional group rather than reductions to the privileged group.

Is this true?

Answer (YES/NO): NO